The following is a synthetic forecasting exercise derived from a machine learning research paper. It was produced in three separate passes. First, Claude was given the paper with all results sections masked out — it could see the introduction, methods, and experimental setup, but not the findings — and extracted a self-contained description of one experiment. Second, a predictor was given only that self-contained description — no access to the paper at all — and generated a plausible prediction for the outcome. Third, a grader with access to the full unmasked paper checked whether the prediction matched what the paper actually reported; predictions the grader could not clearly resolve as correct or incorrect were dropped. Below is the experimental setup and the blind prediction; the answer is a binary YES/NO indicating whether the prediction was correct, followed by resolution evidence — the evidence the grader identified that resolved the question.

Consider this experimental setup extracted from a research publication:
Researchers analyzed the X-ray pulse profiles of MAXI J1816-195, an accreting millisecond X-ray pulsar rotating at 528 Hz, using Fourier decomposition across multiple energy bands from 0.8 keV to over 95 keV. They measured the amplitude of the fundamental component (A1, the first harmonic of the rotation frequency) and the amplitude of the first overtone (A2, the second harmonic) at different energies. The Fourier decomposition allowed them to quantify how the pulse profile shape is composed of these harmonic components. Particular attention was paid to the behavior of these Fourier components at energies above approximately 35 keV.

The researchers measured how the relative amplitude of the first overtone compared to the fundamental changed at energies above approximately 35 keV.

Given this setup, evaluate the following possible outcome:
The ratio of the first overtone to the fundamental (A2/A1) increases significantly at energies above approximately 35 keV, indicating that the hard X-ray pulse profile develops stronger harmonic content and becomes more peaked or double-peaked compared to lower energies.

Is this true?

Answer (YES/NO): YES